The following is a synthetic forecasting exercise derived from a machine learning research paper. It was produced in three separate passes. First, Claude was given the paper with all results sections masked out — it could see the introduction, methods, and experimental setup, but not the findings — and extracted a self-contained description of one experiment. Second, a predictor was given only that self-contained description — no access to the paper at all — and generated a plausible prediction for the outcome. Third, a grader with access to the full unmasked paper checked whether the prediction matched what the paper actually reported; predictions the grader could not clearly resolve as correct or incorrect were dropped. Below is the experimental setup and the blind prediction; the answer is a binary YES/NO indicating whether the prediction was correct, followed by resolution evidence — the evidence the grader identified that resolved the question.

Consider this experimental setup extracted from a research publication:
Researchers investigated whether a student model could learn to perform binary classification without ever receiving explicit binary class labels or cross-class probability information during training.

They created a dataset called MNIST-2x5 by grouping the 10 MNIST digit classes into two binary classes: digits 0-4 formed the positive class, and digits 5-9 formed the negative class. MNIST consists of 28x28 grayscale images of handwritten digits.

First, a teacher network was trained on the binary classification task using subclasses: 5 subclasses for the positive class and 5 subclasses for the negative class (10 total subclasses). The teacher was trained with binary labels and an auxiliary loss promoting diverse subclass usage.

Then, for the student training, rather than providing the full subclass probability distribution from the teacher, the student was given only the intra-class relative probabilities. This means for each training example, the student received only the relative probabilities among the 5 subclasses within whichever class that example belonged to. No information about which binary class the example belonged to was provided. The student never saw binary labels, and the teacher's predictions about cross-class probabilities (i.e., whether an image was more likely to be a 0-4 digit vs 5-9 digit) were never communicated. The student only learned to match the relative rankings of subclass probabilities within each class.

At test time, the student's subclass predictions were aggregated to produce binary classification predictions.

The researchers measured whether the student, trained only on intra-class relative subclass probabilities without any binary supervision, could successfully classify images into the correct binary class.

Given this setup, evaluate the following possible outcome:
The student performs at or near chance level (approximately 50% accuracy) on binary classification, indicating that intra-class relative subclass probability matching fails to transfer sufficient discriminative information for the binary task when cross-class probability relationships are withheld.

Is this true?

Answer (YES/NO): NO